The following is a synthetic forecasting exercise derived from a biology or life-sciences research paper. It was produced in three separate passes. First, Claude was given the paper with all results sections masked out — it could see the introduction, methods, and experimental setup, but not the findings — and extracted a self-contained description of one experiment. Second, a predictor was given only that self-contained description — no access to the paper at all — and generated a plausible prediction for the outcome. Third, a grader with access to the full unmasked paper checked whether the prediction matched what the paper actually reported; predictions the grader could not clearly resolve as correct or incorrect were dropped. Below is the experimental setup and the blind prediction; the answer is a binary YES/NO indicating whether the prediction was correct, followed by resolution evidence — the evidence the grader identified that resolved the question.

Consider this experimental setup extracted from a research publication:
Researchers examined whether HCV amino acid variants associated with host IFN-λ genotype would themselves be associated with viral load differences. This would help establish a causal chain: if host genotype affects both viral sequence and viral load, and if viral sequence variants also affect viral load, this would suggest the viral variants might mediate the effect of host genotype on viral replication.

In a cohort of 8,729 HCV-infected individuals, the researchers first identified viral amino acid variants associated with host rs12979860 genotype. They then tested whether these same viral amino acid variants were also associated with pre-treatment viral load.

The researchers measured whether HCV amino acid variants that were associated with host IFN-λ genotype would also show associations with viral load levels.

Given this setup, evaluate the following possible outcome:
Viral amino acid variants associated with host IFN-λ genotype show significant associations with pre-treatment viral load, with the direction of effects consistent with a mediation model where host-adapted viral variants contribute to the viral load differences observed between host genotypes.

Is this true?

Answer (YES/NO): YES